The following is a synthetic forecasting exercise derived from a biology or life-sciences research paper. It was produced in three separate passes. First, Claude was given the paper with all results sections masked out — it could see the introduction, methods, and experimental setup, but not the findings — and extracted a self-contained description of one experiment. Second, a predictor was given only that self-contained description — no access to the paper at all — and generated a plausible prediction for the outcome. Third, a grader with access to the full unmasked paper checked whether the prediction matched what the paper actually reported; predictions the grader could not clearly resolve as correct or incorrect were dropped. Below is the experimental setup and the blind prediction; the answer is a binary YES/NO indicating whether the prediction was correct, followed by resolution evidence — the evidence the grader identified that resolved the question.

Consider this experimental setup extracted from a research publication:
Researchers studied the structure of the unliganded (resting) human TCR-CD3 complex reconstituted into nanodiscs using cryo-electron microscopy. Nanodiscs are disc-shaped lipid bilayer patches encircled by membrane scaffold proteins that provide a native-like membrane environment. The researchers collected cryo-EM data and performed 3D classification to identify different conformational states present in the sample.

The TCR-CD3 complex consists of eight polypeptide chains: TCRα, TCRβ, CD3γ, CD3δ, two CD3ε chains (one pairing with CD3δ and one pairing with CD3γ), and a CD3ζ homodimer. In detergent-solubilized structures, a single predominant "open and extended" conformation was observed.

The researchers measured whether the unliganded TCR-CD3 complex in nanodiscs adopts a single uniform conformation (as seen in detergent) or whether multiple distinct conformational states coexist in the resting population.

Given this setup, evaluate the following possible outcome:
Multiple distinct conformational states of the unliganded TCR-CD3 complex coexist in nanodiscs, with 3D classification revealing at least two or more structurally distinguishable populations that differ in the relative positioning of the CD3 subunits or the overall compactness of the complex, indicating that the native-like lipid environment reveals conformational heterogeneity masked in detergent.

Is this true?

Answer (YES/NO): YES